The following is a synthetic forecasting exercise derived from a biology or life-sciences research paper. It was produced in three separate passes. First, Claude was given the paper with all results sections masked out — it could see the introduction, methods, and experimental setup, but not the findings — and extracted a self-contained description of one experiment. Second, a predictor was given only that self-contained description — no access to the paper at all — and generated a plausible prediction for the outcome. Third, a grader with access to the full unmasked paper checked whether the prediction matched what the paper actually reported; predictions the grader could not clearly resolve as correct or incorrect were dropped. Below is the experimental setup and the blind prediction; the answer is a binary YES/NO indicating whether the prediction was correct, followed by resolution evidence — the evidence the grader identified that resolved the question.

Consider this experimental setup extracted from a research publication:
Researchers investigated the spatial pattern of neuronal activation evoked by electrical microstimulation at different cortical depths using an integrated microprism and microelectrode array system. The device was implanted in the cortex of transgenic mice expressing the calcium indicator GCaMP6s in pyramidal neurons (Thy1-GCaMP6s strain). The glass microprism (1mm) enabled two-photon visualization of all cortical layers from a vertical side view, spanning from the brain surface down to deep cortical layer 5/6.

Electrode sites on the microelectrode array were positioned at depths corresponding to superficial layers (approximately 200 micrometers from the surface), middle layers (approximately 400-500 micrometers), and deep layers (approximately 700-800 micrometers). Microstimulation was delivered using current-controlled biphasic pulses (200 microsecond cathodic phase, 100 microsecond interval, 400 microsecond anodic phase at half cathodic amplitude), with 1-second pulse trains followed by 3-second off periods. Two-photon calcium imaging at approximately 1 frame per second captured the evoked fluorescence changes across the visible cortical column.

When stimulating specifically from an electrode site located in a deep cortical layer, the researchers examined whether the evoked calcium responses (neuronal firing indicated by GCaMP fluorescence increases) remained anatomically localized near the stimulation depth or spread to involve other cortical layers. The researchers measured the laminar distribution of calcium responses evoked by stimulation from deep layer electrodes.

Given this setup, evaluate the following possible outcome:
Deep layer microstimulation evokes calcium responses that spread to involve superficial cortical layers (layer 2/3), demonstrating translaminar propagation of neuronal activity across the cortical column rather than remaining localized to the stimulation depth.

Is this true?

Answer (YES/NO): YES